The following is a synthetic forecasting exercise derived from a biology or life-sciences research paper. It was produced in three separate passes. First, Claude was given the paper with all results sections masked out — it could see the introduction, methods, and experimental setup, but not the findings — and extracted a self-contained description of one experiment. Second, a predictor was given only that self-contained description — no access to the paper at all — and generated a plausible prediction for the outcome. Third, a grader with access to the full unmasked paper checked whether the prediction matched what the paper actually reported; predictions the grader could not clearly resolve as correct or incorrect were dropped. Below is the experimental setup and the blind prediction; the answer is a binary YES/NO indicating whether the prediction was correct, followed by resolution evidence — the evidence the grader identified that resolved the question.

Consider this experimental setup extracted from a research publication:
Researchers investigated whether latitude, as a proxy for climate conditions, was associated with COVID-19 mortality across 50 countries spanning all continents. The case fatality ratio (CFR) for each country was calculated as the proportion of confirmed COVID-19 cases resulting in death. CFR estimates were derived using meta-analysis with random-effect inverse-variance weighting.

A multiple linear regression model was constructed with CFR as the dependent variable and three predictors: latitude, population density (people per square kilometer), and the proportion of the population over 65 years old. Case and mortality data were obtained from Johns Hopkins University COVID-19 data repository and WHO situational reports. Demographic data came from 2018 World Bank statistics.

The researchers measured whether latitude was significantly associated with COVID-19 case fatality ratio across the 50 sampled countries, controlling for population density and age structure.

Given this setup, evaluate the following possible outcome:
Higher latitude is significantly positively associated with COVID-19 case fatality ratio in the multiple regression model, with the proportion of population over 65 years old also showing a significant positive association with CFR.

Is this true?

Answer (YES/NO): NO